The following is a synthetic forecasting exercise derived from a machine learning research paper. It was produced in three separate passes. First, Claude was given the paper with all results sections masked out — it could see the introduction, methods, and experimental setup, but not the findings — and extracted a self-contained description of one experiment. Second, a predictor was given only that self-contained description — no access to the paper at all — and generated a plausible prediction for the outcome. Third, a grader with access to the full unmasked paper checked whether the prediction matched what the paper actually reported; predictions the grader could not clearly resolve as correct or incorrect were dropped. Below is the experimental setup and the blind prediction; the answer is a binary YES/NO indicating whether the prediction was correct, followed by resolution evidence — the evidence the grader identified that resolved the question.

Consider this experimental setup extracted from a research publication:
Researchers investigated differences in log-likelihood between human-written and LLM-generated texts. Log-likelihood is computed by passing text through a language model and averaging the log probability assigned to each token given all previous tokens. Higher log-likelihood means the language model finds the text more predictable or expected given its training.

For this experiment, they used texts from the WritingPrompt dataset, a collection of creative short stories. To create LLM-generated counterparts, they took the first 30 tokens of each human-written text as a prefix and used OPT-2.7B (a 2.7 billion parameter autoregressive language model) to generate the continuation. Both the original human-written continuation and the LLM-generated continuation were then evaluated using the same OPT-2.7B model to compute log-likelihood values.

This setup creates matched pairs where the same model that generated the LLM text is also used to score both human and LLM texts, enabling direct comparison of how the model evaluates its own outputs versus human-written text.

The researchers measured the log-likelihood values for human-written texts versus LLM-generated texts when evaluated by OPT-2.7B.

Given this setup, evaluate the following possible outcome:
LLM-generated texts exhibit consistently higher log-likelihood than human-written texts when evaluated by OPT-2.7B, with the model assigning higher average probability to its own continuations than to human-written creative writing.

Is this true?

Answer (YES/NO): YES